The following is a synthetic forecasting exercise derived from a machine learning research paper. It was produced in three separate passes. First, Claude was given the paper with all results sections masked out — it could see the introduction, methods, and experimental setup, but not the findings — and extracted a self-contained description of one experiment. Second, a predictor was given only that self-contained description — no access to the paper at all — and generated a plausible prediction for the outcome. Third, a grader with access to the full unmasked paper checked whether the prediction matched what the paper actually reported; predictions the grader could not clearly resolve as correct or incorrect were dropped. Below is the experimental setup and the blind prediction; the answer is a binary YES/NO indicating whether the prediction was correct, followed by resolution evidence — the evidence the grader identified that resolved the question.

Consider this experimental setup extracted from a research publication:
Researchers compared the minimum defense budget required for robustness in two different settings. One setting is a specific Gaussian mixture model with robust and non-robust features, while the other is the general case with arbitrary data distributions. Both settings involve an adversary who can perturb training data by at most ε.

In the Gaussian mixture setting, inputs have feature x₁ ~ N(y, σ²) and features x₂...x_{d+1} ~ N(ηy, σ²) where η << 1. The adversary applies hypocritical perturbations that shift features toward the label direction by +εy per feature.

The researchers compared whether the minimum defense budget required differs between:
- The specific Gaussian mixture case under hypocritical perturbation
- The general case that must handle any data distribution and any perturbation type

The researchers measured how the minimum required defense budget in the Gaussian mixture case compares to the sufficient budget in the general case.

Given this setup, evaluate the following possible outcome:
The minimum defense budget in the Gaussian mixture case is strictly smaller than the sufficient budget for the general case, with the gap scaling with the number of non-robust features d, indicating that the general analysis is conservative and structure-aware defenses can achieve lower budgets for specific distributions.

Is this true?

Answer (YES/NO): NO